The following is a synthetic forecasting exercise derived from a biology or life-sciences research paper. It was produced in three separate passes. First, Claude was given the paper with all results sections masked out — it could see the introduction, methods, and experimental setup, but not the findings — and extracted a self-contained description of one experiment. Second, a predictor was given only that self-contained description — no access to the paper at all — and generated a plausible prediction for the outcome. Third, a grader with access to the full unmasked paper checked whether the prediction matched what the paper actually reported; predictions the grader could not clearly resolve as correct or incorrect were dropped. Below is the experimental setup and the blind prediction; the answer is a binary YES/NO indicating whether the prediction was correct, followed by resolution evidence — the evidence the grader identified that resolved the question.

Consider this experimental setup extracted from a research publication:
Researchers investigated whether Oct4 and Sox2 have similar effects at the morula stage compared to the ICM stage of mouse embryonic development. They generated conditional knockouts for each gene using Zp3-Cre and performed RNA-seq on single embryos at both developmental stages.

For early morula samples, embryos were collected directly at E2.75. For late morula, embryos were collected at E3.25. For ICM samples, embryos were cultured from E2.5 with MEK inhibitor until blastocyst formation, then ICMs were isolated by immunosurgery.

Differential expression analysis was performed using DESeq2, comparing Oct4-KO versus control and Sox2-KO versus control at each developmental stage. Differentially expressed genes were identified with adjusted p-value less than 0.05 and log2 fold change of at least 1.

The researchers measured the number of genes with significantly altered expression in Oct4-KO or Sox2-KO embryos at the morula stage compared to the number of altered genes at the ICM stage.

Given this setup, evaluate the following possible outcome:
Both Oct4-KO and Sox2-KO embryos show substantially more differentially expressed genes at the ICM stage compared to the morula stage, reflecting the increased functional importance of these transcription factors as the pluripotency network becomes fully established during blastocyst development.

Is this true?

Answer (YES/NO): YES